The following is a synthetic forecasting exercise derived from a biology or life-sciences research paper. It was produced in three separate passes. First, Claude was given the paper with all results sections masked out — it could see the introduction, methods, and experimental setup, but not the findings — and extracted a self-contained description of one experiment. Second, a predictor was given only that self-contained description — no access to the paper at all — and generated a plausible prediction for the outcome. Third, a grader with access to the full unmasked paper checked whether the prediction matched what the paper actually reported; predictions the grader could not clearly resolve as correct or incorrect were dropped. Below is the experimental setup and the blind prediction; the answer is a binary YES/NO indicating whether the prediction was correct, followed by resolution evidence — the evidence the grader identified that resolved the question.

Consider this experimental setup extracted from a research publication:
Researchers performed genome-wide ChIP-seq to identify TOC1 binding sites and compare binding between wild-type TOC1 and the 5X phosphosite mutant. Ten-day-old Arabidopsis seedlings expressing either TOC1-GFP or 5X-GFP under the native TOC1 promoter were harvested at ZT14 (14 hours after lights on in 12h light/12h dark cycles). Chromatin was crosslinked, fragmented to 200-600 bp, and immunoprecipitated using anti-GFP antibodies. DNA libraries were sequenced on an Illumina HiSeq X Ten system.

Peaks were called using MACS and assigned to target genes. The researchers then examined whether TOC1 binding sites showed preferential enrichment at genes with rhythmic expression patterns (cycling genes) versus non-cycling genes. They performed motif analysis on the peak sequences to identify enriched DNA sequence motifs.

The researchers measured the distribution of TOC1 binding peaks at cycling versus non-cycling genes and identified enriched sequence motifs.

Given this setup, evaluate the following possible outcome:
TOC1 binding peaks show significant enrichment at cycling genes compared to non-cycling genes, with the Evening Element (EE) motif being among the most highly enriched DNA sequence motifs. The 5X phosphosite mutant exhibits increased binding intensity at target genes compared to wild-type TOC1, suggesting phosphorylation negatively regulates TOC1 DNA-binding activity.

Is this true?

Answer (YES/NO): NO